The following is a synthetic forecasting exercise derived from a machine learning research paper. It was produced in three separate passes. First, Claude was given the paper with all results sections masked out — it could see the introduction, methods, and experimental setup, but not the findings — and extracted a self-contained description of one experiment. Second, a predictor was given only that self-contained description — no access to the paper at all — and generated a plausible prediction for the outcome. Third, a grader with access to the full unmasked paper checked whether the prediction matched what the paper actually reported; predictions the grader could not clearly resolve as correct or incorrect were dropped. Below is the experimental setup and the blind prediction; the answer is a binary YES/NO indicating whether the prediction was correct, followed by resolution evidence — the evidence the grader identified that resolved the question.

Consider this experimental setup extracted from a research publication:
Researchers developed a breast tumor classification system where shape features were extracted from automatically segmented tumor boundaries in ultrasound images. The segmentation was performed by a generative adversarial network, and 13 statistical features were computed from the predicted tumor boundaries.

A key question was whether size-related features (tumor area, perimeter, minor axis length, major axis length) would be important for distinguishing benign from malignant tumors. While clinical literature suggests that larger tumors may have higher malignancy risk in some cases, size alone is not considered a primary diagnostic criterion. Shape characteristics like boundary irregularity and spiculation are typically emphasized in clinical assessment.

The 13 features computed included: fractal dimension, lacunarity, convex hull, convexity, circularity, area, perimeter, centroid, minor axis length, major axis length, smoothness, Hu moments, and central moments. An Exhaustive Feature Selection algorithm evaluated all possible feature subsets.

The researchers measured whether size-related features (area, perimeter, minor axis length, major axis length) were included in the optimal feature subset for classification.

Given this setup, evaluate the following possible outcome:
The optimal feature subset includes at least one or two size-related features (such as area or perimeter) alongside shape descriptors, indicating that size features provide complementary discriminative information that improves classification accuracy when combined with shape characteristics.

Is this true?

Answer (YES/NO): NO